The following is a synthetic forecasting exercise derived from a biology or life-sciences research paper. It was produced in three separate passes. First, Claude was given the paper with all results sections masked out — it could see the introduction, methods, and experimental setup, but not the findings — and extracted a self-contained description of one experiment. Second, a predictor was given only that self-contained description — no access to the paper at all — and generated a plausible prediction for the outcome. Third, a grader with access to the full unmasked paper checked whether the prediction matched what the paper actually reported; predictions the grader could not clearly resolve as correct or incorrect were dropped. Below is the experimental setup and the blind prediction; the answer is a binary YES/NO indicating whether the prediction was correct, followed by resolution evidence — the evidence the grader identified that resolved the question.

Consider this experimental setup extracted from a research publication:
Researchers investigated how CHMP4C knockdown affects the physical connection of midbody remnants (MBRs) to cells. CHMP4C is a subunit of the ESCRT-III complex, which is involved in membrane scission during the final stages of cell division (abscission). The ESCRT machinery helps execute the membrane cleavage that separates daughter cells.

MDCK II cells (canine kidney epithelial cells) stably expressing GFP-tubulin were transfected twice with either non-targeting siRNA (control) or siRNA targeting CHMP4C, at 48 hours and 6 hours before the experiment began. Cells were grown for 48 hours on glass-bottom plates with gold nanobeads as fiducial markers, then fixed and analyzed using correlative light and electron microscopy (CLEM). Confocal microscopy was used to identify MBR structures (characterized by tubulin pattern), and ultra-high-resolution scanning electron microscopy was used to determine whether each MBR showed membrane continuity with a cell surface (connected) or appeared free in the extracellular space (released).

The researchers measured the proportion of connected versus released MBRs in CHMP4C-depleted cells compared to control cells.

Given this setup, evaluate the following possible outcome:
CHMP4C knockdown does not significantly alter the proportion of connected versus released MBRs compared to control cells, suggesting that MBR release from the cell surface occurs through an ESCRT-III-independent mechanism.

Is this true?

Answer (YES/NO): NO